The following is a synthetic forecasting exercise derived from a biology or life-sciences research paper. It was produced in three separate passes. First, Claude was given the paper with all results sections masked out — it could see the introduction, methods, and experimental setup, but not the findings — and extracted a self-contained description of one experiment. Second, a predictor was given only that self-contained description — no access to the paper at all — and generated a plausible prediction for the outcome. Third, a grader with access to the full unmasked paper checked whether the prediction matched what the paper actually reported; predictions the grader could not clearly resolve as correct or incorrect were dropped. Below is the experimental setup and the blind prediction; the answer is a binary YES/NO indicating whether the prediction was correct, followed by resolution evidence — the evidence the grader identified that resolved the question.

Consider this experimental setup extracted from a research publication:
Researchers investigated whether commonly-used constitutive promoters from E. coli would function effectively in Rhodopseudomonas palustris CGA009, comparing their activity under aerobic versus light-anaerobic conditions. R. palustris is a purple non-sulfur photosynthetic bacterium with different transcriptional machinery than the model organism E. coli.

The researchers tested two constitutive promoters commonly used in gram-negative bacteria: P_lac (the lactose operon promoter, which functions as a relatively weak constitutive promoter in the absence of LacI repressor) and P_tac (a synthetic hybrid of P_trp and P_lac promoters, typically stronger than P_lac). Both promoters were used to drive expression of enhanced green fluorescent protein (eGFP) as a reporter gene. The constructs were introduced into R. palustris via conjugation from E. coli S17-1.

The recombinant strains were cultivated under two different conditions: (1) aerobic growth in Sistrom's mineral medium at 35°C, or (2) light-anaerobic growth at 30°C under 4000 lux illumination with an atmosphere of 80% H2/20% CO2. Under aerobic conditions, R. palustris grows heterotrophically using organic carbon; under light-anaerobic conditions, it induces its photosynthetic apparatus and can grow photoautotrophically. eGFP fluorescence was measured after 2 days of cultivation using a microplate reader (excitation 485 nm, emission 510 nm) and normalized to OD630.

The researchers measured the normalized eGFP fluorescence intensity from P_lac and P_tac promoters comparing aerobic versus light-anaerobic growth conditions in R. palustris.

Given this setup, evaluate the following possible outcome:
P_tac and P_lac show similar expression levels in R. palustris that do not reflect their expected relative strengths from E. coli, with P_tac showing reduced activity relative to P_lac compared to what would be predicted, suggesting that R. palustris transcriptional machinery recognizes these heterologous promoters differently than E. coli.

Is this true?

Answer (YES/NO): NO